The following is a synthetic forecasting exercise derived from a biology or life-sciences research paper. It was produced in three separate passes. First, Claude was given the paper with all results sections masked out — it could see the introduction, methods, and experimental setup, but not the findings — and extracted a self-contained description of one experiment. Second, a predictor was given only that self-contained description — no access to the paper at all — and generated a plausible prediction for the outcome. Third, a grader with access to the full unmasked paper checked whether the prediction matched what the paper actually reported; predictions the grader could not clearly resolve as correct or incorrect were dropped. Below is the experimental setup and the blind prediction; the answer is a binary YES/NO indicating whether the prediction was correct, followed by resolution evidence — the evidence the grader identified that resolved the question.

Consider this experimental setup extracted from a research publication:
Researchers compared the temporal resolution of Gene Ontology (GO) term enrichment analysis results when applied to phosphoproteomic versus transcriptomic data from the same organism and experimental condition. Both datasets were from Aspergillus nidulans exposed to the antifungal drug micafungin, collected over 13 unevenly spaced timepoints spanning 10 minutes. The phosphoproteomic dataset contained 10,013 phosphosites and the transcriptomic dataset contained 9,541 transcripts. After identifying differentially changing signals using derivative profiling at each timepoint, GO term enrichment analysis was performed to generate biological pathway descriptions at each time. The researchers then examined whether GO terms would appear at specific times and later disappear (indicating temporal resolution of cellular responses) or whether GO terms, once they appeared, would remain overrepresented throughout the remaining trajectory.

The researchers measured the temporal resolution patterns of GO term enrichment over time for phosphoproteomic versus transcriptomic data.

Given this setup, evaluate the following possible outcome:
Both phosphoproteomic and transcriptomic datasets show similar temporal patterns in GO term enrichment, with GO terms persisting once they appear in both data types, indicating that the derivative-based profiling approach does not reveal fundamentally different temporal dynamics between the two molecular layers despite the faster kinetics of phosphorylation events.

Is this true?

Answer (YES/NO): NO